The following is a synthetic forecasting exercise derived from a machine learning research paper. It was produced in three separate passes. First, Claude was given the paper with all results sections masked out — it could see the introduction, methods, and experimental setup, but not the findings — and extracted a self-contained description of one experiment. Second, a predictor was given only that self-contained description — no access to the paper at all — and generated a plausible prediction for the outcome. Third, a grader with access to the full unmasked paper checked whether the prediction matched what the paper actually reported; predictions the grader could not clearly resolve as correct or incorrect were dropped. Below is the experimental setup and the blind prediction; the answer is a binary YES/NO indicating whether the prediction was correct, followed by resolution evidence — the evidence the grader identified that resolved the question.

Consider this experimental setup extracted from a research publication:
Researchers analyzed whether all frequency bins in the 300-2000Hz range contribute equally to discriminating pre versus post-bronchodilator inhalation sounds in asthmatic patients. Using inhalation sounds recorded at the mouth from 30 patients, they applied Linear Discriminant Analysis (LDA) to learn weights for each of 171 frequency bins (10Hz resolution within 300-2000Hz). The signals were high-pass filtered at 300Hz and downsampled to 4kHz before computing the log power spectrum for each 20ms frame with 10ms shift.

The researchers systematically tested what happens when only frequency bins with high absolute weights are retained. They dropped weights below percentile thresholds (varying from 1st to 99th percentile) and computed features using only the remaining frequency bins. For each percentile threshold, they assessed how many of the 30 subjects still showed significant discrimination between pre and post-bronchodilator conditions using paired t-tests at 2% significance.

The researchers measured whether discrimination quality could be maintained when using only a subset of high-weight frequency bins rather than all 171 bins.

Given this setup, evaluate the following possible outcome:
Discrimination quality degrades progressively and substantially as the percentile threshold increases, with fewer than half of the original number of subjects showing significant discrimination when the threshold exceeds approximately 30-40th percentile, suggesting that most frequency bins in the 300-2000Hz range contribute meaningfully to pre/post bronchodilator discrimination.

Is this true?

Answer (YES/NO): NO